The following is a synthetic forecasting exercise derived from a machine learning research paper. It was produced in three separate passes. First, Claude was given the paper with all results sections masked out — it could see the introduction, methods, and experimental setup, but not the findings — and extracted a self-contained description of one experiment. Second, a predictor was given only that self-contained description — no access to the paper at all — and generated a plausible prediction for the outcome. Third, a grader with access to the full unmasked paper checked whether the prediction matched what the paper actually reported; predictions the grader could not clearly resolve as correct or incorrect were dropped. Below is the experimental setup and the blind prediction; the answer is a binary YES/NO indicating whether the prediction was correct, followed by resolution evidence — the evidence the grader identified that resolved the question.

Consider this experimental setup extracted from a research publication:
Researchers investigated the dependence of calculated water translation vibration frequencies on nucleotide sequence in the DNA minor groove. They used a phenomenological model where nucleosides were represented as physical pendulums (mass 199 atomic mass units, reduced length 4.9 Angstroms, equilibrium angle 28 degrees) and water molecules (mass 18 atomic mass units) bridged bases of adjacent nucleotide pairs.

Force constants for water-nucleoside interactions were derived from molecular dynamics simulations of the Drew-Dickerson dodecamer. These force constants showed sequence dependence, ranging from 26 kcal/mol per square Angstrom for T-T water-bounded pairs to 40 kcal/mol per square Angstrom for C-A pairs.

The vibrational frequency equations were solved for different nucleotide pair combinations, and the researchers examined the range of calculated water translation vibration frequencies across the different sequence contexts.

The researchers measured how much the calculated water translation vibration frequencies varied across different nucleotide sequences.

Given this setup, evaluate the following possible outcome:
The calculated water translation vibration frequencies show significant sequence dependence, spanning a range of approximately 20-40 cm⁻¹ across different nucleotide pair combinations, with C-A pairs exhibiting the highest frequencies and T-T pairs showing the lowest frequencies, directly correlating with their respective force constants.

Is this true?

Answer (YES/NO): YES